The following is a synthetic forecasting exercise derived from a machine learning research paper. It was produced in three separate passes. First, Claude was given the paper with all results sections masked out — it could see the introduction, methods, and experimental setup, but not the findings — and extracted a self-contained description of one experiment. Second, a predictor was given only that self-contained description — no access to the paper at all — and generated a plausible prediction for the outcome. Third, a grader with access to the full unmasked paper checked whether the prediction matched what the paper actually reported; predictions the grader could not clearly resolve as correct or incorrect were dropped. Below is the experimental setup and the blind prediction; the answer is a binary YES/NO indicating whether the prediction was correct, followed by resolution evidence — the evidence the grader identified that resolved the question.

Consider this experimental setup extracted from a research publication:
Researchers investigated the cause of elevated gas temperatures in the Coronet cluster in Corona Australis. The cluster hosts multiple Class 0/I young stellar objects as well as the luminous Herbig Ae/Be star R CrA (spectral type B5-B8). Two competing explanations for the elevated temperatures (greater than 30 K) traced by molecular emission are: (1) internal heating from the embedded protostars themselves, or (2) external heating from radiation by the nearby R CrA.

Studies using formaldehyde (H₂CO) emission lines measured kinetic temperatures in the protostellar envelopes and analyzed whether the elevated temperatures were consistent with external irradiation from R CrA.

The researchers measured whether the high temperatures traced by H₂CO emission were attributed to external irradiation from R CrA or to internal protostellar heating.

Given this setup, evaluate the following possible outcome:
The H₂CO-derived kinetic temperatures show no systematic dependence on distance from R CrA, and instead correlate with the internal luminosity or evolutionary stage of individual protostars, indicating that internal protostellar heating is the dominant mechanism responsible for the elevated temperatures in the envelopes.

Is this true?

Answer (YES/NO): NO